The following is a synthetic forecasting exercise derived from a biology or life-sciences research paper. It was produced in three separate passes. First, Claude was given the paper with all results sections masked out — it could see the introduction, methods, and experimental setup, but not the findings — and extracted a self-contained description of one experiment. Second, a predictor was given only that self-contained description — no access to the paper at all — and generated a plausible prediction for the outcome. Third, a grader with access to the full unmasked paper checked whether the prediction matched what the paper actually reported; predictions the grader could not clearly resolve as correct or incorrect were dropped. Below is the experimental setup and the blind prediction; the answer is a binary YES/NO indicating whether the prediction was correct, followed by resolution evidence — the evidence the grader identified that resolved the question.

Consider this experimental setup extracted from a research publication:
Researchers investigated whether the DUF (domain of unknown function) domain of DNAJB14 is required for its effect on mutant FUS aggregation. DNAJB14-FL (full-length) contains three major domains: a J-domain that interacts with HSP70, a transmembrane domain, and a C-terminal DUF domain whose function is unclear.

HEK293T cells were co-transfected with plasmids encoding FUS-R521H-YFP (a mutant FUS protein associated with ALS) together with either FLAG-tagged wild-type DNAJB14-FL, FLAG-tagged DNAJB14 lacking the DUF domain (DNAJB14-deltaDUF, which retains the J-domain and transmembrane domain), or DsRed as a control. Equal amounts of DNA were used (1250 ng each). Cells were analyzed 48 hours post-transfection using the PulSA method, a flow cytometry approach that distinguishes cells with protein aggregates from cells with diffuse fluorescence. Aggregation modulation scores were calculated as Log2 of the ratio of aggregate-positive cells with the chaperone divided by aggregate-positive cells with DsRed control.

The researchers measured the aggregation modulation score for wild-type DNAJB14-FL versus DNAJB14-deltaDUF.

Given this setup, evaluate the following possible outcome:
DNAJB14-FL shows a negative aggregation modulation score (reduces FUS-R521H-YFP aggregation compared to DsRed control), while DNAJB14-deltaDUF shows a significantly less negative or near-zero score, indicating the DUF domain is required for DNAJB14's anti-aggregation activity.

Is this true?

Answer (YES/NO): YES